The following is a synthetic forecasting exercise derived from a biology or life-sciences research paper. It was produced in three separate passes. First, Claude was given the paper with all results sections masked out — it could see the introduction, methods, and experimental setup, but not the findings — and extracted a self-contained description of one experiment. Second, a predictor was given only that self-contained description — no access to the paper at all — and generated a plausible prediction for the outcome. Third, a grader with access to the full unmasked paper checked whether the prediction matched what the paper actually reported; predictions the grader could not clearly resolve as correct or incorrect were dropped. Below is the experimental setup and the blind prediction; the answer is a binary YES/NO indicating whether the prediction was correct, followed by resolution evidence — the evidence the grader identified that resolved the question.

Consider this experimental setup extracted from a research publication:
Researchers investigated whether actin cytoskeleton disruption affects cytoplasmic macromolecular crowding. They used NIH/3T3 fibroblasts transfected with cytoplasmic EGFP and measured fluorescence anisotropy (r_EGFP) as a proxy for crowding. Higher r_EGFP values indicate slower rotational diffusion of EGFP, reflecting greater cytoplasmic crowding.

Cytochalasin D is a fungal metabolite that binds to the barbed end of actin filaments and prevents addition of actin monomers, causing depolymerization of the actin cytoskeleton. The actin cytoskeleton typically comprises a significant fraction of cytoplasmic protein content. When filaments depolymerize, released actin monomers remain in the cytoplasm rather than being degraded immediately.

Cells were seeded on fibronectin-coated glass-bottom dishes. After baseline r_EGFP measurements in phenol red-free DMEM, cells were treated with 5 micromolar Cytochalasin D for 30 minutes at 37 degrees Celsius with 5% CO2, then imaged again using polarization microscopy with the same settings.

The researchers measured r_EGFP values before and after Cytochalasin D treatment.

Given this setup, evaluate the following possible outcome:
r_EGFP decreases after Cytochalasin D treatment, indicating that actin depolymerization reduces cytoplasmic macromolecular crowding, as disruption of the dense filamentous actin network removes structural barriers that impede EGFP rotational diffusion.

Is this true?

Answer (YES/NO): NO